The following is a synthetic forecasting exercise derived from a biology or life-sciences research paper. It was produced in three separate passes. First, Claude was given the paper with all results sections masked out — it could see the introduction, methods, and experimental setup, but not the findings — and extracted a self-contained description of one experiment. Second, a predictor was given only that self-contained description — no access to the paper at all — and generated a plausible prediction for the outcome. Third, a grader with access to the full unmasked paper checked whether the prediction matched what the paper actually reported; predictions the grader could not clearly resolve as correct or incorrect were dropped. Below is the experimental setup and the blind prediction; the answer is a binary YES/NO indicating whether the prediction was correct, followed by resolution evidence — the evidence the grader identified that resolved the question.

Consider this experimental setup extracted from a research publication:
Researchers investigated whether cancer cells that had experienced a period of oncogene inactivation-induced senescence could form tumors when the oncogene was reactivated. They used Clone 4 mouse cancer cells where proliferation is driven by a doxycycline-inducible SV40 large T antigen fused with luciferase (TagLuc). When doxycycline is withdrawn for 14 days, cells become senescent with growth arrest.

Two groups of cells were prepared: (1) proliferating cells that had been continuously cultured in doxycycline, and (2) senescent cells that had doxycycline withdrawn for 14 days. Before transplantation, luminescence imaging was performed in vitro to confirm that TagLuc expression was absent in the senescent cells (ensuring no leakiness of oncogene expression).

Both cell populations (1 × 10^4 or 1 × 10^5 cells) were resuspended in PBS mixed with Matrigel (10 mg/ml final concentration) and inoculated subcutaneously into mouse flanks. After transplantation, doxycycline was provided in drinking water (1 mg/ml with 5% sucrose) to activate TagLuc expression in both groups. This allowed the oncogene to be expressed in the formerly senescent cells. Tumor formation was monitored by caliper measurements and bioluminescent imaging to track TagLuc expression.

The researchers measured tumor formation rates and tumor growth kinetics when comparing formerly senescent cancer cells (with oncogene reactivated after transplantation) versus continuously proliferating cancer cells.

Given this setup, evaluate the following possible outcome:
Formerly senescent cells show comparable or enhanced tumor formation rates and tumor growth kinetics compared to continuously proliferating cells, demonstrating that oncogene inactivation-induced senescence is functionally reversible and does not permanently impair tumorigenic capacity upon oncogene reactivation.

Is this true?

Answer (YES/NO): NO